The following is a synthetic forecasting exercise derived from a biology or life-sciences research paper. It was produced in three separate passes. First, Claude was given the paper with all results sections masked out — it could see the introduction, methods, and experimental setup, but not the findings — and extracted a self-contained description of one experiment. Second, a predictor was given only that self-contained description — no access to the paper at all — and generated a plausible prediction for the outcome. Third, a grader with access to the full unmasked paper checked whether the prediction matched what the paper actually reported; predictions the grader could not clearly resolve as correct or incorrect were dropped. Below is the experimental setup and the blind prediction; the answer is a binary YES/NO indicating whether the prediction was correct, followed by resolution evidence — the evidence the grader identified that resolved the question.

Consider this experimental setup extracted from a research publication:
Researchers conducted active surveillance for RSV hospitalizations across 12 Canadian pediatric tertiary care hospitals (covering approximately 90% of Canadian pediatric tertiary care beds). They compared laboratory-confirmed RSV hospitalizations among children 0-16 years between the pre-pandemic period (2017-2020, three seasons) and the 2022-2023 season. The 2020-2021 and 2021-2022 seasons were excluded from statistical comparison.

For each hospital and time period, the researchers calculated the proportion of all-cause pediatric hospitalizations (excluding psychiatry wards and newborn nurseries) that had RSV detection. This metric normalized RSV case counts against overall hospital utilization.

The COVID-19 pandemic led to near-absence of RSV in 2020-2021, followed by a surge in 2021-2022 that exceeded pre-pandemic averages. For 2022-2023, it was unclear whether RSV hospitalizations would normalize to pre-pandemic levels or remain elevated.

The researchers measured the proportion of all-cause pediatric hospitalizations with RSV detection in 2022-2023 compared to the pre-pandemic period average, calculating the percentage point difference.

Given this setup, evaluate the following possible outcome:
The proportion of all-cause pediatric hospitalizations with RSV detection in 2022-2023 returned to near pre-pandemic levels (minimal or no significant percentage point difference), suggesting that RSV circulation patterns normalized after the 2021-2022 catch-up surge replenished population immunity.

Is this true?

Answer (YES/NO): NO